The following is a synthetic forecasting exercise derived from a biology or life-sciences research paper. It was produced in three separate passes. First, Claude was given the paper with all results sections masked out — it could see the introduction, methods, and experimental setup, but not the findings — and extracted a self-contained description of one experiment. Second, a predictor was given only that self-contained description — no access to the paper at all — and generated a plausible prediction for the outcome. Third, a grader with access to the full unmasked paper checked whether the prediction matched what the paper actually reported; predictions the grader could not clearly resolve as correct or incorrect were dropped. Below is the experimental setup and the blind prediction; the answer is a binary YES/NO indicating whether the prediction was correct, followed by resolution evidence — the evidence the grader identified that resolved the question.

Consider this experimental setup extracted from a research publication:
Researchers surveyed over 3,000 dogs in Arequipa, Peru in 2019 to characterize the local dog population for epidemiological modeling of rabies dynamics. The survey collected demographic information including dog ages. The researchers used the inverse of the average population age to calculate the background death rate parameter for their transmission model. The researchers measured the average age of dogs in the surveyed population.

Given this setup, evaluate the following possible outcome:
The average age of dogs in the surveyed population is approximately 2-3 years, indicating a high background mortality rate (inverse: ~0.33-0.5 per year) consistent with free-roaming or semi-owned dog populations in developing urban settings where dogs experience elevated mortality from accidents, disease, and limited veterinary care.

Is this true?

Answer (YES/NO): YES